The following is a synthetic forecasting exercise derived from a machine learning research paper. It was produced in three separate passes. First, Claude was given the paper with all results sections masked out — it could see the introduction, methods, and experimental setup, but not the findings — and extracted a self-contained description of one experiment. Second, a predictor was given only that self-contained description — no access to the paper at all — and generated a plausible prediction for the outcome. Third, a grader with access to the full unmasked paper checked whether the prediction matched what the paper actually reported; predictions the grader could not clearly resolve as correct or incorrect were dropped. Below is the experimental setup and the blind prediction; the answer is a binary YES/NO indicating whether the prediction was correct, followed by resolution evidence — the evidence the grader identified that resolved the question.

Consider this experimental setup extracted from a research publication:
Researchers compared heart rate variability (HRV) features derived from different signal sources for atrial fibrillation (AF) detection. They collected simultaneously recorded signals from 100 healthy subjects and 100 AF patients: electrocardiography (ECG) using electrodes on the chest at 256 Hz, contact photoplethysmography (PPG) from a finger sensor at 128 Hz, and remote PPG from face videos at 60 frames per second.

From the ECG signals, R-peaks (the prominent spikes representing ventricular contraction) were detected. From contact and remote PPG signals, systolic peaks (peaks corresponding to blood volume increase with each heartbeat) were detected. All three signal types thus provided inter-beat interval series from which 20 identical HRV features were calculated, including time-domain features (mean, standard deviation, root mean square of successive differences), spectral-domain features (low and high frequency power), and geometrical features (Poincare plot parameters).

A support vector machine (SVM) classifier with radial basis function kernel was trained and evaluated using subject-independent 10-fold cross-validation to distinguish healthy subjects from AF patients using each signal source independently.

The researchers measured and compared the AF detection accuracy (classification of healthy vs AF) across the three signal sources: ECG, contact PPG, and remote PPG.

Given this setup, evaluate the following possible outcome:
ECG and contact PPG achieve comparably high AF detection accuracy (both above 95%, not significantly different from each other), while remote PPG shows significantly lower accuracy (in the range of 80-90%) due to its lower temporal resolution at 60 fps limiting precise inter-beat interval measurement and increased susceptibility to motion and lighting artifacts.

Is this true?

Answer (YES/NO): NO